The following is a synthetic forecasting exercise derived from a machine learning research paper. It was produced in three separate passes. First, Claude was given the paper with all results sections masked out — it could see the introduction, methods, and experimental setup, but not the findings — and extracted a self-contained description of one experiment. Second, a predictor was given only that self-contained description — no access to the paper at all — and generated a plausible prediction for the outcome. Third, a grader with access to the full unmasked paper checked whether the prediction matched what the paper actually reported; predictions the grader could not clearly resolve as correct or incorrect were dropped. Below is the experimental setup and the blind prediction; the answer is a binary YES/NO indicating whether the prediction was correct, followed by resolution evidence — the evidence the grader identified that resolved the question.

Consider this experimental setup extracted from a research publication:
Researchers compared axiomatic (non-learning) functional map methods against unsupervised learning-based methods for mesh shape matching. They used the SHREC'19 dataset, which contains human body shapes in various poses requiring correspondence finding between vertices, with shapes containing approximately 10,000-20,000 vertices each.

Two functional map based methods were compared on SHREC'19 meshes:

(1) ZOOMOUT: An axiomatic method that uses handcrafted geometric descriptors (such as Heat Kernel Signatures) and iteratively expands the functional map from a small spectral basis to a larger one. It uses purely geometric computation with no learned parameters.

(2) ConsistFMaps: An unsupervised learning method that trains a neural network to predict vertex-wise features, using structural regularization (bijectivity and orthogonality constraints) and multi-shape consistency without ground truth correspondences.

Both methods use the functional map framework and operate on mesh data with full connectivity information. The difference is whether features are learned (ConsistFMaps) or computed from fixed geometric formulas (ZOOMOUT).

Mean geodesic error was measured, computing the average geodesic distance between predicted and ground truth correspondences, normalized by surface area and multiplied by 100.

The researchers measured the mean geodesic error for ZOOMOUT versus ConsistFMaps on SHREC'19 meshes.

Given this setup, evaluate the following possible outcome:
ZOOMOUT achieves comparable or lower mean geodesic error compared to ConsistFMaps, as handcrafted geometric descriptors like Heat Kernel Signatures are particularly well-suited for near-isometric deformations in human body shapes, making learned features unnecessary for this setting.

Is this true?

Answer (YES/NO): NO